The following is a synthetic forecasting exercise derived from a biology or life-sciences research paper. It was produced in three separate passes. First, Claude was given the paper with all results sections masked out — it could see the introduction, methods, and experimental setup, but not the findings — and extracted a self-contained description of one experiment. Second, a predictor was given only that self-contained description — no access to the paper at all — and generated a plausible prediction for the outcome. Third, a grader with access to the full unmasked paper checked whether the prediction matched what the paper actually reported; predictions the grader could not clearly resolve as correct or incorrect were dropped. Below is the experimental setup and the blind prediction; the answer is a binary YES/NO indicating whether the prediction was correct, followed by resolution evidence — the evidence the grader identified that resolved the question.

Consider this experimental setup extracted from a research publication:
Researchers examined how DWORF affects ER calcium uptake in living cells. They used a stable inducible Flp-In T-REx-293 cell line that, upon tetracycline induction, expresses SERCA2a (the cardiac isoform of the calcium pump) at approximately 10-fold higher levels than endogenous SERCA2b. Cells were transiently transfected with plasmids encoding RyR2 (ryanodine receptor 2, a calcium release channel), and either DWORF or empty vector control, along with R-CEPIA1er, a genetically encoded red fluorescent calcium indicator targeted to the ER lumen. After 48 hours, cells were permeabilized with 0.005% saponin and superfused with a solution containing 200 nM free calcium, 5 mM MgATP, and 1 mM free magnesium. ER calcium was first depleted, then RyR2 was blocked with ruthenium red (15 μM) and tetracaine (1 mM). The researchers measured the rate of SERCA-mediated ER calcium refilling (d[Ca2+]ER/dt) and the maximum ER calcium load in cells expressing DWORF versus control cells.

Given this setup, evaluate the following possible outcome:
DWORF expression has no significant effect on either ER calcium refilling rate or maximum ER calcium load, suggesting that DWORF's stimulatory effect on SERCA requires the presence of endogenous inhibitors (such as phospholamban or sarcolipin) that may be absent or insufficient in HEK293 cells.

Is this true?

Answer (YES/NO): NO